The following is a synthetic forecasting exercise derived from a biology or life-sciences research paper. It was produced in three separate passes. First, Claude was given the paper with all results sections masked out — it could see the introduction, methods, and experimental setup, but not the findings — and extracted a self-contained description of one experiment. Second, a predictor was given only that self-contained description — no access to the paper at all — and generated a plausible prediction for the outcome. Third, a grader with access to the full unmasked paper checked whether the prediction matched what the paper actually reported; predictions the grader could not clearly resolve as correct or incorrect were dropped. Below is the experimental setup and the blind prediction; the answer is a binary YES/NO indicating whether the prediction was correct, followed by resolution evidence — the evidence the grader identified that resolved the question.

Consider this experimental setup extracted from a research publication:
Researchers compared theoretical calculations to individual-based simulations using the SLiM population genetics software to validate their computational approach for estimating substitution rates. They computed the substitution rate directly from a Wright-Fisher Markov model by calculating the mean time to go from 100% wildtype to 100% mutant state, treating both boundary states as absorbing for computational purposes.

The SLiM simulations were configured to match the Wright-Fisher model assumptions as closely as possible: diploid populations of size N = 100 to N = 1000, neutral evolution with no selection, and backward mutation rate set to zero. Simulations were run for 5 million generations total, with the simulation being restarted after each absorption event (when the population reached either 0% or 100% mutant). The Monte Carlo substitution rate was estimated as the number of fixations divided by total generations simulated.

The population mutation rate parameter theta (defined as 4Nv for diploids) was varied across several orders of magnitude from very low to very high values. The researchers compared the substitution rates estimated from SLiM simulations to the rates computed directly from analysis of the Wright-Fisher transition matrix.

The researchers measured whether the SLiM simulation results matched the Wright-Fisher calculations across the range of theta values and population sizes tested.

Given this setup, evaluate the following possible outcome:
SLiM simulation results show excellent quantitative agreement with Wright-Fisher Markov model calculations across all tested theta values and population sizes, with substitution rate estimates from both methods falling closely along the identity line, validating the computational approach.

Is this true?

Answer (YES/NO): NO